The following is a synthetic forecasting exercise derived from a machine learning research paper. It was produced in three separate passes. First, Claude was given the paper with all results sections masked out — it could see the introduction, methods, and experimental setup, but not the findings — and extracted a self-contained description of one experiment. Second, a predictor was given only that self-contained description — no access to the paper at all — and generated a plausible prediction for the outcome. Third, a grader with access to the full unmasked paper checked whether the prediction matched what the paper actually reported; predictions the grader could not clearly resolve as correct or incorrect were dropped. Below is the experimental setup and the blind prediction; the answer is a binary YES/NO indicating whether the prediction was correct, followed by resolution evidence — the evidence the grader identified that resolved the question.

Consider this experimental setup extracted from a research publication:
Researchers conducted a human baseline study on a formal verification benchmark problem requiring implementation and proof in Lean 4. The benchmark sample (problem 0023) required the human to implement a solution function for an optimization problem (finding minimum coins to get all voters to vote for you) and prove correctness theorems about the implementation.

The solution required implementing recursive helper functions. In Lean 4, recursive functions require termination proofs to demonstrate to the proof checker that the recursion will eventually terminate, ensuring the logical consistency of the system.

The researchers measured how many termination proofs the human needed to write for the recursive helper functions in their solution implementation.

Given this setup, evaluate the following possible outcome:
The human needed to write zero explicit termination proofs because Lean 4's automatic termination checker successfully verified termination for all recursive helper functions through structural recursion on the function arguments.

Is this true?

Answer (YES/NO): NO